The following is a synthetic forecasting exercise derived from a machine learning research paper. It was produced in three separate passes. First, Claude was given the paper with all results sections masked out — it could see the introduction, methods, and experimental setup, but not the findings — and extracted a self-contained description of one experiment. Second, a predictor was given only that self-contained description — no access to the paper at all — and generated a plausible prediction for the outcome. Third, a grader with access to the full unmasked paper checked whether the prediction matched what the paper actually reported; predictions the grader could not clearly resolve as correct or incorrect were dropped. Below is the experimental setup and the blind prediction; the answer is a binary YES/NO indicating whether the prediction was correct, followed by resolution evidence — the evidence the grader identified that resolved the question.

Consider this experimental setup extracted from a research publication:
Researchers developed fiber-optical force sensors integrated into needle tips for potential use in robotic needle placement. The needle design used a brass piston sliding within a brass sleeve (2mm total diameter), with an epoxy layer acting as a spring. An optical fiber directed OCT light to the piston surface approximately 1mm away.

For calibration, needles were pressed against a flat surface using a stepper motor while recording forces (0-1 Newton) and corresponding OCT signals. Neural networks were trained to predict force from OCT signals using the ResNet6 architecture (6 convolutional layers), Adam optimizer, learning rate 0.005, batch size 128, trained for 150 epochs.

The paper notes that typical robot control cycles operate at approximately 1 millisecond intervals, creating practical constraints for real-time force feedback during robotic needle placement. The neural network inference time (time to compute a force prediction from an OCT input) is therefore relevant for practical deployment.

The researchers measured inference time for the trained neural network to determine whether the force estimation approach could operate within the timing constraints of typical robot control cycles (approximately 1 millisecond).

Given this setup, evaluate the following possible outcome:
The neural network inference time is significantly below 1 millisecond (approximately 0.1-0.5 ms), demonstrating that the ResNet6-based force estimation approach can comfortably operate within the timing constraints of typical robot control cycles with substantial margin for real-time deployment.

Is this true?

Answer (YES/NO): NO